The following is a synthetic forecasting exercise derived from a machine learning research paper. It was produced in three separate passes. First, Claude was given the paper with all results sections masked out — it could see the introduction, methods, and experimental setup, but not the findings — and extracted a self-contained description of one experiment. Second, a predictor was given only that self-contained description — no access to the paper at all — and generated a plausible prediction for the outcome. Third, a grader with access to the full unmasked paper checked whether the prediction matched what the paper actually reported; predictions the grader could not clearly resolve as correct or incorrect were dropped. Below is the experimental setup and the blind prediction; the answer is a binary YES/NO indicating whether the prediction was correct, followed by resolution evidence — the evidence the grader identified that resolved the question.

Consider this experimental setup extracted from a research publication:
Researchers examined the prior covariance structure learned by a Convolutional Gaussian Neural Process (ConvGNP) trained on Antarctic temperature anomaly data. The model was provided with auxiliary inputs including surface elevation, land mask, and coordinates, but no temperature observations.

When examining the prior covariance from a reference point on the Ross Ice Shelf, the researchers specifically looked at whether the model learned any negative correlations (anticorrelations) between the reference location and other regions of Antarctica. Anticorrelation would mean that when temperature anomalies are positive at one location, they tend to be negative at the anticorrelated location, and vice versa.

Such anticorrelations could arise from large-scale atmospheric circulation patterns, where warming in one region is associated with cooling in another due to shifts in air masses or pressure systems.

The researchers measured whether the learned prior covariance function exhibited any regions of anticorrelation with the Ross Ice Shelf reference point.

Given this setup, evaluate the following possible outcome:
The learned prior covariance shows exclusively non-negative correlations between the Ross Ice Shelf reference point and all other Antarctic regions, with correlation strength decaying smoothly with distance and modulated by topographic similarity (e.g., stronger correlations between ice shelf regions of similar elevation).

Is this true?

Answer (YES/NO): NO